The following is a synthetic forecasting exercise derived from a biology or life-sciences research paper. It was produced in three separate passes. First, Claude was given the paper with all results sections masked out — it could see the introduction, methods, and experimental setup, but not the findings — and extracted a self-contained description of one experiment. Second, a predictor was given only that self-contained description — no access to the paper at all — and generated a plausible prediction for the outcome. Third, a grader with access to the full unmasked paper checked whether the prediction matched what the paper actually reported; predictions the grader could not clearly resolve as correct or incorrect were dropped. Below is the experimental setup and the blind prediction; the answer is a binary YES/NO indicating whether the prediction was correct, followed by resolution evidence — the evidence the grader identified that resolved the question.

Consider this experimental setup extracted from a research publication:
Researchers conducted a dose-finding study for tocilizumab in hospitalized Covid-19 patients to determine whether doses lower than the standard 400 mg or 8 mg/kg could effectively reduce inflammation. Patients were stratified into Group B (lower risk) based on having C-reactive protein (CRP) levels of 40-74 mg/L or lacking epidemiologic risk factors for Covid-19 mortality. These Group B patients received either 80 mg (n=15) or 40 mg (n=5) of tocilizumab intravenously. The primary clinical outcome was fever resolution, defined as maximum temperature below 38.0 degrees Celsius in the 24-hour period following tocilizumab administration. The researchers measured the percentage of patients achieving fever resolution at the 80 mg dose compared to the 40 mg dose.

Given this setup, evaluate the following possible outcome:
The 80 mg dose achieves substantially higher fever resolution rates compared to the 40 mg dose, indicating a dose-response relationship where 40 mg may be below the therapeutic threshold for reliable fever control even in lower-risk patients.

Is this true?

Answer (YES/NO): NO